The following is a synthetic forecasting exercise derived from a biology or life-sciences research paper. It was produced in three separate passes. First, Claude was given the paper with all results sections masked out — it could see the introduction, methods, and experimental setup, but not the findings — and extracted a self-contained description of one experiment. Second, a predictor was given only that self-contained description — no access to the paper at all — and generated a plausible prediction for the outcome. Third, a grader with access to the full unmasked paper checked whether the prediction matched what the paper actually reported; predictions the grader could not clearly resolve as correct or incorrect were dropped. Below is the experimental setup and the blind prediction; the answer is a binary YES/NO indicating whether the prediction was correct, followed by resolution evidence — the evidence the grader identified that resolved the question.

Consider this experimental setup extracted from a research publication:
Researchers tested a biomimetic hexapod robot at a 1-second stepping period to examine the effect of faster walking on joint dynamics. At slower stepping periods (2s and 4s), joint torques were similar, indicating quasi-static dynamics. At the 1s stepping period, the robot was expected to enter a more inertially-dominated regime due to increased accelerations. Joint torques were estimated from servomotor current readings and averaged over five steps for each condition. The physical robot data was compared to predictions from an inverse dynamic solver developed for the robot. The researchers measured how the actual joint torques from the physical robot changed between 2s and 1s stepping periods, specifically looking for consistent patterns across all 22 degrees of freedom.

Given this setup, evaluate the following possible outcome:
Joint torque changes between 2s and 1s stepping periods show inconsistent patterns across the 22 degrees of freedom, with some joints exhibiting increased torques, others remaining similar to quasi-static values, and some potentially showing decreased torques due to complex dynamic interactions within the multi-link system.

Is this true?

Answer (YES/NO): YES